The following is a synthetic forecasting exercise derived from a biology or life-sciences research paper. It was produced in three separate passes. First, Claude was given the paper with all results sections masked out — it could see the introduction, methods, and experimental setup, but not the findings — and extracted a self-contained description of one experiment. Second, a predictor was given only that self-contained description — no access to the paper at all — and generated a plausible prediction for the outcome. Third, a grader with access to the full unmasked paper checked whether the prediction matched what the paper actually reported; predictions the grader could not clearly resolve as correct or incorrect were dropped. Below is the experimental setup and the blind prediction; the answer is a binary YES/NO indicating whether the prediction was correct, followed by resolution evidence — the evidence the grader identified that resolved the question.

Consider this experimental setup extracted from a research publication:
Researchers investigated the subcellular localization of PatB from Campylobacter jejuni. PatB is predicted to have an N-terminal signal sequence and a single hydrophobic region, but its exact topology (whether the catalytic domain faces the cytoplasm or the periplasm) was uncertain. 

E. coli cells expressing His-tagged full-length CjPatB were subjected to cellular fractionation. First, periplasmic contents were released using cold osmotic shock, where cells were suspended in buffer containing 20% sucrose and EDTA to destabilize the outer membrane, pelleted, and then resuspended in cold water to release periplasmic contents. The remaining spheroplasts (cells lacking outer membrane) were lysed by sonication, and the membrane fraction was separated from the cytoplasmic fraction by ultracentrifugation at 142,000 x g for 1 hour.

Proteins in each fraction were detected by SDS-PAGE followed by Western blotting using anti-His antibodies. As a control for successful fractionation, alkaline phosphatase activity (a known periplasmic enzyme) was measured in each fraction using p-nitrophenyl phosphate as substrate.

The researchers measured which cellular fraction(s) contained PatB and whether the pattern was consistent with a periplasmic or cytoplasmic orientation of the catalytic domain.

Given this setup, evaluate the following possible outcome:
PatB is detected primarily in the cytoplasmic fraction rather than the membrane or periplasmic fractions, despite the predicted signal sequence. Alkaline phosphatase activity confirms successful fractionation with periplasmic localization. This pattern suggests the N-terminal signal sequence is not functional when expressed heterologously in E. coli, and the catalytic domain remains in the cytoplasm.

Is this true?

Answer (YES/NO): NO